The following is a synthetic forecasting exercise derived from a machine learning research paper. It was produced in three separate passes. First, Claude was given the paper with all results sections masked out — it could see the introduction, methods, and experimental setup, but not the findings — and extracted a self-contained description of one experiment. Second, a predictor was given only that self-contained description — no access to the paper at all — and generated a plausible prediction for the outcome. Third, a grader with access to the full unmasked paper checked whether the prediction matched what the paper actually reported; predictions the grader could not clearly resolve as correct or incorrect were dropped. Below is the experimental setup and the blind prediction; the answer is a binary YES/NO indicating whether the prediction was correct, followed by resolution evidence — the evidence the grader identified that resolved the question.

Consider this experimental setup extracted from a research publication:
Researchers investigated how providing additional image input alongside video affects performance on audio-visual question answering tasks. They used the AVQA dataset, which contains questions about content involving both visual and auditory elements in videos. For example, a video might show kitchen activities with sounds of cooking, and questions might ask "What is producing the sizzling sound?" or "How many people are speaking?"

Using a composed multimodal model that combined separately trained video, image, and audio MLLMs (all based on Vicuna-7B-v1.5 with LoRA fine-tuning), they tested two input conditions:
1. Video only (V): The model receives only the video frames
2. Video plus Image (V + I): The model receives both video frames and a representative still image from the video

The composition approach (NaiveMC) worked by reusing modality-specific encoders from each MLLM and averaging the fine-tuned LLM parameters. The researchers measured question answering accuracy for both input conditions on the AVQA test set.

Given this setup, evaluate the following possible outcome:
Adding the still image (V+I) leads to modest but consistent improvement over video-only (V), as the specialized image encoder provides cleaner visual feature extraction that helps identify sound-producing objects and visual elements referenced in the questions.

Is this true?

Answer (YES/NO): YES